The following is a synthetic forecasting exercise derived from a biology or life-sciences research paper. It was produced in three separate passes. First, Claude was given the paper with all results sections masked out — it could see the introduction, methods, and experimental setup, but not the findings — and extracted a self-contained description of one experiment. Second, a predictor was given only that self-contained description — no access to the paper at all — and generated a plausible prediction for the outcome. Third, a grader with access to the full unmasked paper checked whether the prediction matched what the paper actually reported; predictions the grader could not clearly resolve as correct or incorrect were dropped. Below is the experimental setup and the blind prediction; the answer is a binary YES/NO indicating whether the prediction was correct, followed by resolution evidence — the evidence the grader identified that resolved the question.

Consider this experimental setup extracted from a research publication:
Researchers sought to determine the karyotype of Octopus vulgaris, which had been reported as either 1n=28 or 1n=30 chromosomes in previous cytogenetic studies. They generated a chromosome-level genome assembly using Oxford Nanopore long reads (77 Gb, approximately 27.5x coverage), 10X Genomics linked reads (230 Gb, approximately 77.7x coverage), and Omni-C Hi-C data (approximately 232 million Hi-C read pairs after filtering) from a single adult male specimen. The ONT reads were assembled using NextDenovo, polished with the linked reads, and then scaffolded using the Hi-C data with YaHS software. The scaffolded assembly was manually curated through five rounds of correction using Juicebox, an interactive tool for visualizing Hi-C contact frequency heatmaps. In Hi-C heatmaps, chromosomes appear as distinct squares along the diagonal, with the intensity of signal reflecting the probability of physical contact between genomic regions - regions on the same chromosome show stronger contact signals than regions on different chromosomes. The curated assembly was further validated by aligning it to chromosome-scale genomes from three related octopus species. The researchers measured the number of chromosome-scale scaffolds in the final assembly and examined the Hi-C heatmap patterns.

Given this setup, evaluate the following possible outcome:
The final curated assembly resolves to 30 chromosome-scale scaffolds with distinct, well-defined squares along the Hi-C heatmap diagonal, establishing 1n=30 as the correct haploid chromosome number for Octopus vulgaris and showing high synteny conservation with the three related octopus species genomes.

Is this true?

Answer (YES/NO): YES